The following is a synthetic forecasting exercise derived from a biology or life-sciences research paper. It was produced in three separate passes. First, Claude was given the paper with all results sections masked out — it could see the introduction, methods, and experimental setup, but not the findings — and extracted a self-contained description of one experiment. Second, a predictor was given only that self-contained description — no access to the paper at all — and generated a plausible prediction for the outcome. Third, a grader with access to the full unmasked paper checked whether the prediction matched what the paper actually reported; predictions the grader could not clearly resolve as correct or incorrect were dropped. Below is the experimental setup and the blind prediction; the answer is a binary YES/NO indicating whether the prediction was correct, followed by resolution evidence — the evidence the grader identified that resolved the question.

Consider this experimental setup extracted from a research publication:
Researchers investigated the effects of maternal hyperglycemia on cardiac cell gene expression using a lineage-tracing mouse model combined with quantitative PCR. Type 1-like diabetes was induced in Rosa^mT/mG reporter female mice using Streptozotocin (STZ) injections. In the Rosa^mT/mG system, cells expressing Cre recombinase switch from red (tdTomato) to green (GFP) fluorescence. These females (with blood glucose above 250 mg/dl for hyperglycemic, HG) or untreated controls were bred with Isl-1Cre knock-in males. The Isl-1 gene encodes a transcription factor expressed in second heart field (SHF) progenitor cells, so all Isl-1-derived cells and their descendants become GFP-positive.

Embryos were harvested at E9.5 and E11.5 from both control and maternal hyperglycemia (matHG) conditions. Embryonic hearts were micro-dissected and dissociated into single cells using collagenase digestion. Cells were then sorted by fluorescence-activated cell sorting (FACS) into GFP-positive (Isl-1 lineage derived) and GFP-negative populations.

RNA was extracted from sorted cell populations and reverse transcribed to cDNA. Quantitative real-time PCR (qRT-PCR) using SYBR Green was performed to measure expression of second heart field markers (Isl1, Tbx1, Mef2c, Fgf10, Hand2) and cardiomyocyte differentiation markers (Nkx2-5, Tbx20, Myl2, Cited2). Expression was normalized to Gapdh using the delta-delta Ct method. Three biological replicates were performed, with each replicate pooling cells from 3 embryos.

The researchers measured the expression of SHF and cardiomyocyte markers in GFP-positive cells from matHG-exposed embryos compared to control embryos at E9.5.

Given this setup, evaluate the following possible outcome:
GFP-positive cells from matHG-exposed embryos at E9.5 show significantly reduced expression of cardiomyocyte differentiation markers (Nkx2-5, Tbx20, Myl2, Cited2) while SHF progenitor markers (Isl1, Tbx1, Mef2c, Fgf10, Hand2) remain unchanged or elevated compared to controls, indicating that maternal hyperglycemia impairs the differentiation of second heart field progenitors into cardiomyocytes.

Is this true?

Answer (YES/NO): NO